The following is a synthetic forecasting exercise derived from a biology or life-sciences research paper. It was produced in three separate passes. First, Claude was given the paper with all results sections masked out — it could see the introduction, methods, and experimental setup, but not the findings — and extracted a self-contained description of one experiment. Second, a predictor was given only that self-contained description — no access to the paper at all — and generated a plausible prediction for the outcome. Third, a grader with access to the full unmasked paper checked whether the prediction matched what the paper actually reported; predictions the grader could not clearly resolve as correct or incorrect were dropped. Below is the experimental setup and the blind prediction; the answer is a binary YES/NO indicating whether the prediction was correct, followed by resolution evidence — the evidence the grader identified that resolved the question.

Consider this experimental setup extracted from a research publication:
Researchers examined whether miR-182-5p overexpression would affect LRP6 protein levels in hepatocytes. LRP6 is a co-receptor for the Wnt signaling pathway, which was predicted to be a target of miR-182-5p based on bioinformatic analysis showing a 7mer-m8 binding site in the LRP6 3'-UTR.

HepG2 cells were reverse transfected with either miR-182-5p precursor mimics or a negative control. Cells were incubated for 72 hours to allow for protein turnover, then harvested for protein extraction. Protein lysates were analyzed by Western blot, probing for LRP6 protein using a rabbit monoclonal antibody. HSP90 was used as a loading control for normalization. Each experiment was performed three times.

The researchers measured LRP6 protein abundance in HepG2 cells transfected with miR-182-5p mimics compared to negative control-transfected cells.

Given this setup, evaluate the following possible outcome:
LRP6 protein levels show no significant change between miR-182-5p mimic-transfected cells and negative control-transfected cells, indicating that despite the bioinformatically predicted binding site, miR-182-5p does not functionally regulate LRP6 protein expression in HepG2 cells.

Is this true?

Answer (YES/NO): NO